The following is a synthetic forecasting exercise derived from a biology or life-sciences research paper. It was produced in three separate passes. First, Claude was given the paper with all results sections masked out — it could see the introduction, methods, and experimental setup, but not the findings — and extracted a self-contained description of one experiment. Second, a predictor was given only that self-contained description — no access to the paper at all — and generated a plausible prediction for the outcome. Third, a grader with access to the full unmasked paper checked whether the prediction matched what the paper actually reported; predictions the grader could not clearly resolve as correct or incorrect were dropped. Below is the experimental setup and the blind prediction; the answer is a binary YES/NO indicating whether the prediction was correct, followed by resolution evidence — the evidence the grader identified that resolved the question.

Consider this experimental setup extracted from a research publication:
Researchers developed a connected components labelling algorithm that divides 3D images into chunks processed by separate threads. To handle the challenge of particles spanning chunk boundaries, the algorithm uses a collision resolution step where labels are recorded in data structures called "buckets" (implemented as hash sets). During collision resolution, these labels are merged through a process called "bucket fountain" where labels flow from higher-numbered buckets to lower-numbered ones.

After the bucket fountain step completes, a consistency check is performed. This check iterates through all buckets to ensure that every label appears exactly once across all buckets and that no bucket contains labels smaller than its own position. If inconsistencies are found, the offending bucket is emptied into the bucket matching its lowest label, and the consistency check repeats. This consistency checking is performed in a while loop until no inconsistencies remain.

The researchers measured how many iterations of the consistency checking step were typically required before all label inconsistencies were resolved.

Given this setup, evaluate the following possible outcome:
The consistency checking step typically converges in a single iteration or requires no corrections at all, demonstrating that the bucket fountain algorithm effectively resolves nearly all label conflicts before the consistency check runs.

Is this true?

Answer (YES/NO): NO